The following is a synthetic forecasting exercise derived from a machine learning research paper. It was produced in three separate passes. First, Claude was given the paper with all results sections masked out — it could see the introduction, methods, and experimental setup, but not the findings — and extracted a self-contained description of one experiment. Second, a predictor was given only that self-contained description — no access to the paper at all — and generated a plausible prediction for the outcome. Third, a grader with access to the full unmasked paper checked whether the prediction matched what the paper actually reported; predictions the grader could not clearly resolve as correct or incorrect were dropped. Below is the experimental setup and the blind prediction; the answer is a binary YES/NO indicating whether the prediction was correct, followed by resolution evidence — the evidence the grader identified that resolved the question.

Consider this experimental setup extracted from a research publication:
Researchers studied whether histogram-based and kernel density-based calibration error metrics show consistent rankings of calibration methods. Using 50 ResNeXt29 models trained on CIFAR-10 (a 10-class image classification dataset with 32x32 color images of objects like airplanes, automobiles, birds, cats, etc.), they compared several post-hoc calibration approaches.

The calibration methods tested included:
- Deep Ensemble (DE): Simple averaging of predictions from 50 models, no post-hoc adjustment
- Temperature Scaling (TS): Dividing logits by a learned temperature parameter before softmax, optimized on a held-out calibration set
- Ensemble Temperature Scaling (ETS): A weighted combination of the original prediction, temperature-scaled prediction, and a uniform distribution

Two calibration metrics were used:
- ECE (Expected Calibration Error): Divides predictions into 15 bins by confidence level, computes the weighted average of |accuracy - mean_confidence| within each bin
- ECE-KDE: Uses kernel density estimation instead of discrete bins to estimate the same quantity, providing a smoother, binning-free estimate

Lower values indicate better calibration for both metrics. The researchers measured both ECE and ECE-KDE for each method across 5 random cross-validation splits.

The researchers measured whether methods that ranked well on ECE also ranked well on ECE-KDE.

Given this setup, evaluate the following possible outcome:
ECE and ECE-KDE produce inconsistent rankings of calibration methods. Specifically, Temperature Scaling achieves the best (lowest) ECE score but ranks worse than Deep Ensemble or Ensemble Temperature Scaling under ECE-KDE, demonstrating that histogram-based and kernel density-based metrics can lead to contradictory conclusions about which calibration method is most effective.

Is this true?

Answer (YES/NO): NO